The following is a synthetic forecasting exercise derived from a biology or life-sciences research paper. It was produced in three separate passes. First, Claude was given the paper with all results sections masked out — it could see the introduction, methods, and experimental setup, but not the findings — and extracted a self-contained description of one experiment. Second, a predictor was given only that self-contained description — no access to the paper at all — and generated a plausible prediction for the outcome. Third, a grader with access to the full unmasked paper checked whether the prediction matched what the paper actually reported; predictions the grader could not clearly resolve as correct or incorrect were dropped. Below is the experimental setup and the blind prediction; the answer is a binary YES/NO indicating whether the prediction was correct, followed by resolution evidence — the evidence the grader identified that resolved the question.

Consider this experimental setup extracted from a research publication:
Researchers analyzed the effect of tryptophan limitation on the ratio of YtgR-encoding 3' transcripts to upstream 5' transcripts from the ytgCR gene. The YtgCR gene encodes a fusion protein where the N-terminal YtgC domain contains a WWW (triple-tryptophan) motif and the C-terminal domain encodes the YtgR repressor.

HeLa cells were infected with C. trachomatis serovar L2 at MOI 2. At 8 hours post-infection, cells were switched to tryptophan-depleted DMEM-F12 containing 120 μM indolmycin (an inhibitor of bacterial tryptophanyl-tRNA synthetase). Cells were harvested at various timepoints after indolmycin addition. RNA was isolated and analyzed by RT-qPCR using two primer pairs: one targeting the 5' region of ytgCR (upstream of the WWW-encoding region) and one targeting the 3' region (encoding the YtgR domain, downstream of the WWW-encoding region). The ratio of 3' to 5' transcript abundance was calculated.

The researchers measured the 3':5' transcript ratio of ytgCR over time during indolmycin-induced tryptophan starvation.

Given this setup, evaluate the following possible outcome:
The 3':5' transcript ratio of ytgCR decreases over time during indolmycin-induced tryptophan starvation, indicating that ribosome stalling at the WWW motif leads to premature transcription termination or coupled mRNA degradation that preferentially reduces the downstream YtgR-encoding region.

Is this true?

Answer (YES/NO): YES